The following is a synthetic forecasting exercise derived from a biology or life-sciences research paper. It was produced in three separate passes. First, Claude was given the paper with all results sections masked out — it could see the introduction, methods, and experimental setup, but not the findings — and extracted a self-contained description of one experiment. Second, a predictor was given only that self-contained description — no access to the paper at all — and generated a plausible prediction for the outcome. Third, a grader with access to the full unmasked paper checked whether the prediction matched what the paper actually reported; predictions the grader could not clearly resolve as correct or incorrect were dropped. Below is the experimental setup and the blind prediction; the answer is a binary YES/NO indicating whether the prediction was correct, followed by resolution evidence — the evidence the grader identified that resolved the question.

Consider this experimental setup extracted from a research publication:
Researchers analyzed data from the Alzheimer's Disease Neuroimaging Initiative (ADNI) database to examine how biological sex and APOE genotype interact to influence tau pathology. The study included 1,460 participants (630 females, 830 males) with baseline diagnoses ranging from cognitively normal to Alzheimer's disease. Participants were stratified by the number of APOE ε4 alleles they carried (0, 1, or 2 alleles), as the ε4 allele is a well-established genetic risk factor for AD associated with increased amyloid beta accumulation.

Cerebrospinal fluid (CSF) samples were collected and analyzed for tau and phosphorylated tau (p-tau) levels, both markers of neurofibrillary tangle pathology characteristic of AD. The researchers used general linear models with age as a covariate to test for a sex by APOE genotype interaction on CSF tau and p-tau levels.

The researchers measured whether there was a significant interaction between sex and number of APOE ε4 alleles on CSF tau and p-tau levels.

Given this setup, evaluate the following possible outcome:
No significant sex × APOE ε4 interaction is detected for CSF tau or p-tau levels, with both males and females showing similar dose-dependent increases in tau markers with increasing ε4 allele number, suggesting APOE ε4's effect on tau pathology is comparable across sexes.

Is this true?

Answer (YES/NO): NO